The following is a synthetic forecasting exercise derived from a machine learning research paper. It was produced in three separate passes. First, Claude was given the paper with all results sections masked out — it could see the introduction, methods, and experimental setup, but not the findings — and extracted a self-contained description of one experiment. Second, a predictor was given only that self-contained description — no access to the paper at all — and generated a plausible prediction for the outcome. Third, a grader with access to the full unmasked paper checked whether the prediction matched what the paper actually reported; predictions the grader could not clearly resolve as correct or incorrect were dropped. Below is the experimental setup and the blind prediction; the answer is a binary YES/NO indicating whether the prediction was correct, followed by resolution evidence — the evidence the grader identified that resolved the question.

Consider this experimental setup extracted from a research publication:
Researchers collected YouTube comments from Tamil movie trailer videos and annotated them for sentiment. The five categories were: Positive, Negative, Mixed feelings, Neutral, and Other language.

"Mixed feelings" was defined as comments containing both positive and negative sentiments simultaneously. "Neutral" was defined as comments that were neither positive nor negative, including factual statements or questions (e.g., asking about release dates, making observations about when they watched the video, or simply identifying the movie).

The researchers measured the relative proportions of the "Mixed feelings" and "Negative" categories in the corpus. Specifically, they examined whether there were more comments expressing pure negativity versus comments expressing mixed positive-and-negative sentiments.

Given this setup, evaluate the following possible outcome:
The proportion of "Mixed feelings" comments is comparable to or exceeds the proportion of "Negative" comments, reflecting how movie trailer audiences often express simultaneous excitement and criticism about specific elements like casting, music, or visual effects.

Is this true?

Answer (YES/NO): YES